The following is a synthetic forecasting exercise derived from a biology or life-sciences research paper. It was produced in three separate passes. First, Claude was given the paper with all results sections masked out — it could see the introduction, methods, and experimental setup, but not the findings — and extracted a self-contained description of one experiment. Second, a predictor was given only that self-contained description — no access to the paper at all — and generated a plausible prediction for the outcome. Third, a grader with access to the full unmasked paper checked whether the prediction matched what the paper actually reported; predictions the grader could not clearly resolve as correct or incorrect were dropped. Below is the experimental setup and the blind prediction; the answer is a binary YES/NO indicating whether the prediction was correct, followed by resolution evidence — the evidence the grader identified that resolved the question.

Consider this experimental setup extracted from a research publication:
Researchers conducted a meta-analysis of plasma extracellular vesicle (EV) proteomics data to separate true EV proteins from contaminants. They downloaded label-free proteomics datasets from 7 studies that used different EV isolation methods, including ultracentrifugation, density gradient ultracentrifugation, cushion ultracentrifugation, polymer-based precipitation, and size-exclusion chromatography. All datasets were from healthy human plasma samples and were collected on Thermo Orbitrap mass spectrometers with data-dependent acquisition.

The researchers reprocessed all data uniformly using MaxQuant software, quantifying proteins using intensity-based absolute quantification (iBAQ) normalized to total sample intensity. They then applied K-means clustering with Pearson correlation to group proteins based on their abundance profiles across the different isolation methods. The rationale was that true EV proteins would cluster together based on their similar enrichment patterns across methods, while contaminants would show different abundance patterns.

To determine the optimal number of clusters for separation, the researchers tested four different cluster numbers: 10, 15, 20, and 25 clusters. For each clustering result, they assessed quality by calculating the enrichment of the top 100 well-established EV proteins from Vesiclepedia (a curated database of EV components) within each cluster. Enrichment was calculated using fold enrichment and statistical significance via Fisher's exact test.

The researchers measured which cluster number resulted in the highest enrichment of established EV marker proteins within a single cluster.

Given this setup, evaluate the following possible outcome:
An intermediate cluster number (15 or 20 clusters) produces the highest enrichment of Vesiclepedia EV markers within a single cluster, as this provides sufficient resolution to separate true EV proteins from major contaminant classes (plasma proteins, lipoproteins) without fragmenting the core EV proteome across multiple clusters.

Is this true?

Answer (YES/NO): YES